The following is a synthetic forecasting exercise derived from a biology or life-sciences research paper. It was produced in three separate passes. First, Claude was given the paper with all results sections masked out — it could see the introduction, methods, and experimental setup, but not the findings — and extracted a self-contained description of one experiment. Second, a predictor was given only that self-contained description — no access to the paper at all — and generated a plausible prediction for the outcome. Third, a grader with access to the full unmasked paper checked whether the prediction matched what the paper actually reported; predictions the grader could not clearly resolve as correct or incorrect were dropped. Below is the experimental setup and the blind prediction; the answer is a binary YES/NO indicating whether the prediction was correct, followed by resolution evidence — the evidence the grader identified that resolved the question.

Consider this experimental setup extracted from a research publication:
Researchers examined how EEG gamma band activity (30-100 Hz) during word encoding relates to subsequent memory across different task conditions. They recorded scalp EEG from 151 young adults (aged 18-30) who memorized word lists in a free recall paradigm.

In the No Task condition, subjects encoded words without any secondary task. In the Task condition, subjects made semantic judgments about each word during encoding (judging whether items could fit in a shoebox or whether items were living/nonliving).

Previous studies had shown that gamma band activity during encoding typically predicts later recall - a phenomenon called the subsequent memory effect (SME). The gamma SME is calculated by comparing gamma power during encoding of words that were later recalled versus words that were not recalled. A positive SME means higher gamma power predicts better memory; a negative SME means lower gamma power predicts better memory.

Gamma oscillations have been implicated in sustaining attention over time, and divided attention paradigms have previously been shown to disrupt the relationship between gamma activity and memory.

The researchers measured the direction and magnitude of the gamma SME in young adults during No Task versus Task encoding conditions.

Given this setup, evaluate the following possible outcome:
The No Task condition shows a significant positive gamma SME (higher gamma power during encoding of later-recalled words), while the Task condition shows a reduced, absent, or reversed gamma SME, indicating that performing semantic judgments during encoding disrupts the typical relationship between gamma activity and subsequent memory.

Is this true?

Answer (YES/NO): YES